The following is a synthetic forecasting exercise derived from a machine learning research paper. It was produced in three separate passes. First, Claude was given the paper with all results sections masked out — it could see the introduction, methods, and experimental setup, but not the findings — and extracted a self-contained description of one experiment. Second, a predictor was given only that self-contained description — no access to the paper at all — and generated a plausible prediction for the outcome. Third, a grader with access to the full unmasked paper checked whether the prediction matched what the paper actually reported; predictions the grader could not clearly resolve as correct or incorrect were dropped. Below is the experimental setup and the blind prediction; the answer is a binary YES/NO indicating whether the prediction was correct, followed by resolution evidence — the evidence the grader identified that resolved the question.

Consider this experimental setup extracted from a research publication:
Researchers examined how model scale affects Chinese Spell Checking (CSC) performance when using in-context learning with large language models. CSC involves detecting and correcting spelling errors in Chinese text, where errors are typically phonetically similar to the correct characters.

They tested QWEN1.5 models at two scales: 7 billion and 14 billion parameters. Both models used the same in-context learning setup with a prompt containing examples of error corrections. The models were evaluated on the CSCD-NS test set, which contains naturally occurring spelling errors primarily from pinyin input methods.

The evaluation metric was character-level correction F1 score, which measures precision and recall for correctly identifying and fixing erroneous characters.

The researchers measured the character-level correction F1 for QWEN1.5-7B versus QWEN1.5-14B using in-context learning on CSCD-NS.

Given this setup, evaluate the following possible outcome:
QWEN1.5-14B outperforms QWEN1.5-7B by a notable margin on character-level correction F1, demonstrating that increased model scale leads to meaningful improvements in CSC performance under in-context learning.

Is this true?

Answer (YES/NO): YES